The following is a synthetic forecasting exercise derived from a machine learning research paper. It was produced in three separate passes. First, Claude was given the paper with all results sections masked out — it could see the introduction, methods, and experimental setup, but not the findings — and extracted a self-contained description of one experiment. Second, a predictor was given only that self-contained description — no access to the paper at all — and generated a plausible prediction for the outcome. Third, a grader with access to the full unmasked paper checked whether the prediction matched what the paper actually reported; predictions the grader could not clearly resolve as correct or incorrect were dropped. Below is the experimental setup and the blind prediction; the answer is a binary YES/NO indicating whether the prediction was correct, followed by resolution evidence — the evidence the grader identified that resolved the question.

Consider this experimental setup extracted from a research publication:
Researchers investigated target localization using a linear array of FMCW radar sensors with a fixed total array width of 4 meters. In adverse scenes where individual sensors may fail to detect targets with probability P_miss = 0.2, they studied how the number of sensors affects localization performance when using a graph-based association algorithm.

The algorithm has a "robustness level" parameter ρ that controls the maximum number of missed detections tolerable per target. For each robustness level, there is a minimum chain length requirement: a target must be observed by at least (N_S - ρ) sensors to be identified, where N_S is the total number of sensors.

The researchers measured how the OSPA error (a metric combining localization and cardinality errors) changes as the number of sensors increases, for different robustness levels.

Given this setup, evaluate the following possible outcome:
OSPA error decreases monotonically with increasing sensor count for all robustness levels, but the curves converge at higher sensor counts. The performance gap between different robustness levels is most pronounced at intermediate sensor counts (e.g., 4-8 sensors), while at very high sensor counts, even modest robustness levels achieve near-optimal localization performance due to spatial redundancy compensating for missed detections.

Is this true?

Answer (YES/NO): NO